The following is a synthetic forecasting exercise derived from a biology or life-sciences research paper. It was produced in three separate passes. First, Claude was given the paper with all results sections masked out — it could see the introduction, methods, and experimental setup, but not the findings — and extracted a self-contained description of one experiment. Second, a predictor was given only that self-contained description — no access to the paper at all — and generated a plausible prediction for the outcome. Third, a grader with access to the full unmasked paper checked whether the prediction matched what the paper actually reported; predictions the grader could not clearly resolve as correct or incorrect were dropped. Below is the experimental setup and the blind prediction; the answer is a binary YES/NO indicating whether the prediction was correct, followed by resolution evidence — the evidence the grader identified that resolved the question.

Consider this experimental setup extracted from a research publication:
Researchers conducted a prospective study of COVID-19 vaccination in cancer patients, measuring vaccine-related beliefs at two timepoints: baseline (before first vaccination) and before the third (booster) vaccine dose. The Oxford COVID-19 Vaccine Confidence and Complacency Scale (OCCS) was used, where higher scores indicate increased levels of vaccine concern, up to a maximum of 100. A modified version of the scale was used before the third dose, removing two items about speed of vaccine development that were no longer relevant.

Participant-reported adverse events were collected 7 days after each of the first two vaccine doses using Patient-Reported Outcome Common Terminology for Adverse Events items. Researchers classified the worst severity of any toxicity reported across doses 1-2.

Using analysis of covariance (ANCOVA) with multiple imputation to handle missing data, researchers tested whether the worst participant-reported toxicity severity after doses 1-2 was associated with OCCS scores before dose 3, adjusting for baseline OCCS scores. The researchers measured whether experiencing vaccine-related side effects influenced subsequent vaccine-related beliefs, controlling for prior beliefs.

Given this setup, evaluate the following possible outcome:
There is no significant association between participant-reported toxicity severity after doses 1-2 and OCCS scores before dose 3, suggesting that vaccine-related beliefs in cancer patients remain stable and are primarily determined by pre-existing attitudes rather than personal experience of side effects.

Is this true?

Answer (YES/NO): YES